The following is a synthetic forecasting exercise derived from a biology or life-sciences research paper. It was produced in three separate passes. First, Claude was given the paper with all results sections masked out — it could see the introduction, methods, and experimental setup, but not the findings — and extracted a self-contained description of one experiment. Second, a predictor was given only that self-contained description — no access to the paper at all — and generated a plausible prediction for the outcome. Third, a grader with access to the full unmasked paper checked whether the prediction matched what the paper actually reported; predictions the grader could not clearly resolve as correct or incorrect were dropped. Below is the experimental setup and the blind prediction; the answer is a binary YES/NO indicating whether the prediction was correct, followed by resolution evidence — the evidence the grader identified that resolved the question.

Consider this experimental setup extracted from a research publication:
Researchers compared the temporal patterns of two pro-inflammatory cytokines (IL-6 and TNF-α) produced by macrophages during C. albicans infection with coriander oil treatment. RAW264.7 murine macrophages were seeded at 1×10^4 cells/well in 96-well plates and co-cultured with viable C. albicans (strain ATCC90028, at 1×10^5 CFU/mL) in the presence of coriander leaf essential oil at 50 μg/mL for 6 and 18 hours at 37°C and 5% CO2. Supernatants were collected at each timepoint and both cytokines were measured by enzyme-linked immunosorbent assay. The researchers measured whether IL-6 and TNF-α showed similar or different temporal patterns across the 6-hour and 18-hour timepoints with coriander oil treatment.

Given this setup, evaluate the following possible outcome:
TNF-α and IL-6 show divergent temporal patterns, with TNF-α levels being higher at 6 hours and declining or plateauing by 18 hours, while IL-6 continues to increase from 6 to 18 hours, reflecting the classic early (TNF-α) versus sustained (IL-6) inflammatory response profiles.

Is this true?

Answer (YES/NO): NO